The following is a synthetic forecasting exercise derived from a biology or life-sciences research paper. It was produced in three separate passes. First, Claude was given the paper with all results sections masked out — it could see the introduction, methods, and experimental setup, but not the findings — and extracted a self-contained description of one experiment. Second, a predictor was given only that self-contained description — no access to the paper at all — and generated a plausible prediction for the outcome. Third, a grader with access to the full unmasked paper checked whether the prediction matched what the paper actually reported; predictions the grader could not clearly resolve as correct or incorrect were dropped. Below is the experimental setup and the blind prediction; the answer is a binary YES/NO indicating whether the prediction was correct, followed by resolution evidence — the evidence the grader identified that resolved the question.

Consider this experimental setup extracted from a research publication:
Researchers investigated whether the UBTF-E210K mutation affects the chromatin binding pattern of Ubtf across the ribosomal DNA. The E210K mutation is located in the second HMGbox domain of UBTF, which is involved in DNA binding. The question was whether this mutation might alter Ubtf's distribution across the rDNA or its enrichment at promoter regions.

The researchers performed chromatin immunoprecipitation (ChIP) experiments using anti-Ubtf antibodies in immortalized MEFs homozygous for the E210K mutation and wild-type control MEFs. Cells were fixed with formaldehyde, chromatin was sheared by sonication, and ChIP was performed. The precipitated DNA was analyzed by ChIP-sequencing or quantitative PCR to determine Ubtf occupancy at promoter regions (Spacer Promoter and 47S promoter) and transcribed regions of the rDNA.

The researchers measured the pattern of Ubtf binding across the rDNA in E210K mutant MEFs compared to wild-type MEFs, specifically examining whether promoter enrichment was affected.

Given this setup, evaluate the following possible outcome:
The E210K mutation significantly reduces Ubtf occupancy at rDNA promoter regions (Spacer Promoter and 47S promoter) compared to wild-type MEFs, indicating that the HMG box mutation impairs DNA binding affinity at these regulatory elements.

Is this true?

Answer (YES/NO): NO